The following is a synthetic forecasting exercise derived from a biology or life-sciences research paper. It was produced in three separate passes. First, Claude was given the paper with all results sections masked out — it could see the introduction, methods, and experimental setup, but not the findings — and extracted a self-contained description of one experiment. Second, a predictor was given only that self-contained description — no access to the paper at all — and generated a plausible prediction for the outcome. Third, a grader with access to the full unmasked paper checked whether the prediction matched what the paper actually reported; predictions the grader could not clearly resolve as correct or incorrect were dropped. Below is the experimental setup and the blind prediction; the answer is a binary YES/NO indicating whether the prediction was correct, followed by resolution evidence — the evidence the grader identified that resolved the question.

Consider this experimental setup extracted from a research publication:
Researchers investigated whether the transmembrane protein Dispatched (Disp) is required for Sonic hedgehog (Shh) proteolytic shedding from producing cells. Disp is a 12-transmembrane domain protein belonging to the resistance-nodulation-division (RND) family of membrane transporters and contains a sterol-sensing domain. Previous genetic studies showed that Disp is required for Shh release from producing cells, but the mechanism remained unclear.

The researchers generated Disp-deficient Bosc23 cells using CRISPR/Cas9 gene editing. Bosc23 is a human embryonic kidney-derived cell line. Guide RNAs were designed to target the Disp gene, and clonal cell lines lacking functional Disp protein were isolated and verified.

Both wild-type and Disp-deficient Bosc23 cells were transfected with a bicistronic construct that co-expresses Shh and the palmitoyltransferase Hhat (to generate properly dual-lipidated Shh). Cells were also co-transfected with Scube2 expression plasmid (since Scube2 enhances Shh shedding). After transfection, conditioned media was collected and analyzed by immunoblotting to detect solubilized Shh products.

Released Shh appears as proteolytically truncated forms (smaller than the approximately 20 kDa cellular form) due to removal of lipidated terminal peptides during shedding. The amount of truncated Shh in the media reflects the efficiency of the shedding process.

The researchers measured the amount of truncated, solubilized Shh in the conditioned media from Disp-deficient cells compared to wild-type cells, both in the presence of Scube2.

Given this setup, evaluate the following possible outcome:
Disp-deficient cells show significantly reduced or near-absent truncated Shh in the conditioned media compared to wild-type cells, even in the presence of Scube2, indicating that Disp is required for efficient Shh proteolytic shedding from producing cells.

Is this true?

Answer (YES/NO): YES